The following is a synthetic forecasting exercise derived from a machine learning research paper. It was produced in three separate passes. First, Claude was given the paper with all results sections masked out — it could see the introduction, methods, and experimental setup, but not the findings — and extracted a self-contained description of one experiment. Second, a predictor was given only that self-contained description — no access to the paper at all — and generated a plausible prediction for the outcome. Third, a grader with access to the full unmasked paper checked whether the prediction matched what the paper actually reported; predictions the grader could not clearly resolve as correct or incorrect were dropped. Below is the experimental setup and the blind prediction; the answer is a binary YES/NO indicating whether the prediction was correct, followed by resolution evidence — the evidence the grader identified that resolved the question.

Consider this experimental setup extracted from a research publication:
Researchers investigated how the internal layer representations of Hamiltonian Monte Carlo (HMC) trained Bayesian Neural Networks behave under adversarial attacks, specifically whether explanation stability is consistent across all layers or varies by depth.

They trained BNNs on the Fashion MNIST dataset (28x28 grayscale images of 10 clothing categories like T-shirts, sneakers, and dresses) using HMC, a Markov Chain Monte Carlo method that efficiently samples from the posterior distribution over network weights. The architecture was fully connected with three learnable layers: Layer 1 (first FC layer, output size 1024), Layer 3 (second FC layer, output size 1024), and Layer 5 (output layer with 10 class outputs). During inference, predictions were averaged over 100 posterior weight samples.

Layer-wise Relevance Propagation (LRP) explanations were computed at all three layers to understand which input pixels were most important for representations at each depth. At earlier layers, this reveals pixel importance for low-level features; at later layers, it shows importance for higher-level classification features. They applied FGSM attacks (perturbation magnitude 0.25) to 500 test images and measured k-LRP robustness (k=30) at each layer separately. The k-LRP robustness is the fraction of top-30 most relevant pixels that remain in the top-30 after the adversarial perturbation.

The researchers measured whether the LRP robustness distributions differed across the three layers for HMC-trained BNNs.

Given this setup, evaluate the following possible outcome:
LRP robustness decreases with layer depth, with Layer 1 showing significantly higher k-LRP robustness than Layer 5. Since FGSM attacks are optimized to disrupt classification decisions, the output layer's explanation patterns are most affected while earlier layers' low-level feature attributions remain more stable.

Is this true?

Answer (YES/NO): NO